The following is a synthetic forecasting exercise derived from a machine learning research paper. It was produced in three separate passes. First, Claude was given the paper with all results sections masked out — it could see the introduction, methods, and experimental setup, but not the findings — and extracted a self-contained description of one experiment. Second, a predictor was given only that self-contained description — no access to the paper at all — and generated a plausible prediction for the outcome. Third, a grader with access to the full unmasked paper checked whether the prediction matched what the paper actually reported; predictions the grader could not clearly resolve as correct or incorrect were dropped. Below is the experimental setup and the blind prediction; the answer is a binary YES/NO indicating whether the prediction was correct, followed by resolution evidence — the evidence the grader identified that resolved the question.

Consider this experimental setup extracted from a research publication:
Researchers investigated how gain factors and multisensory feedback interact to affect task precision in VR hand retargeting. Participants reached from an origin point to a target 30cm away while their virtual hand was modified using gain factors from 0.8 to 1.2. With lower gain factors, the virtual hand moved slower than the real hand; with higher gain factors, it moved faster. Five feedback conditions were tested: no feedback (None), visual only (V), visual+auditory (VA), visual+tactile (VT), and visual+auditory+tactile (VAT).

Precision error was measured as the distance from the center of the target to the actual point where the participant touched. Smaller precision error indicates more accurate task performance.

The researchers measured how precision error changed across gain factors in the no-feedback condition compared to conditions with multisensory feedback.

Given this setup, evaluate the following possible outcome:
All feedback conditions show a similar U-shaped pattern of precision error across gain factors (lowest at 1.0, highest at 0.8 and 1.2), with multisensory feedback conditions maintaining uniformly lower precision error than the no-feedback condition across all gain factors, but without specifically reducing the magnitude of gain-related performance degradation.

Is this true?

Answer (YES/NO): NO